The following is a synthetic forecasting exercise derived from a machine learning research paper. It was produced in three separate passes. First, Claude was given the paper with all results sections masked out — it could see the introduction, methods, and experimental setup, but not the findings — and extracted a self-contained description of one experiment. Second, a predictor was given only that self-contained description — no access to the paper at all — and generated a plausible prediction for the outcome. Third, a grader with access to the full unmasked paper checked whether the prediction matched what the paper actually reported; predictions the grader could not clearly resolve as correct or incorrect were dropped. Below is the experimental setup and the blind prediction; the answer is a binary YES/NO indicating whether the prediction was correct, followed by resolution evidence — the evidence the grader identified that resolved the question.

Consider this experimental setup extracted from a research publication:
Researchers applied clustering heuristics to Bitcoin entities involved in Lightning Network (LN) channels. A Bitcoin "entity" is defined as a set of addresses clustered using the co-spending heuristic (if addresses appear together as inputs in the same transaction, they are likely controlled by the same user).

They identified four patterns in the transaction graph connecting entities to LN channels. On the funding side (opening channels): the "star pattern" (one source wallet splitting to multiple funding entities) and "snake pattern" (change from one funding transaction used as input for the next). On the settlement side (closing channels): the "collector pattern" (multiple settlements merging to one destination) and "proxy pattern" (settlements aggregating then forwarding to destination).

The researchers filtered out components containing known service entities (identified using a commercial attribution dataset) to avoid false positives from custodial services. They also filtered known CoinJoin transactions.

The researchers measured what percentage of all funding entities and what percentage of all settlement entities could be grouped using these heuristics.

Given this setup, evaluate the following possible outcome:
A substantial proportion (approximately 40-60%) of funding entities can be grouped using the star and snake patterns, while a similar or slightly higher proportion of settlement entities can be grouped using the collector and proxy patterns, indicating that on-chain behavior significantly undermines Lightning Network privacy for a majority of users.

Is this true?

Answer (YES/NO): NO